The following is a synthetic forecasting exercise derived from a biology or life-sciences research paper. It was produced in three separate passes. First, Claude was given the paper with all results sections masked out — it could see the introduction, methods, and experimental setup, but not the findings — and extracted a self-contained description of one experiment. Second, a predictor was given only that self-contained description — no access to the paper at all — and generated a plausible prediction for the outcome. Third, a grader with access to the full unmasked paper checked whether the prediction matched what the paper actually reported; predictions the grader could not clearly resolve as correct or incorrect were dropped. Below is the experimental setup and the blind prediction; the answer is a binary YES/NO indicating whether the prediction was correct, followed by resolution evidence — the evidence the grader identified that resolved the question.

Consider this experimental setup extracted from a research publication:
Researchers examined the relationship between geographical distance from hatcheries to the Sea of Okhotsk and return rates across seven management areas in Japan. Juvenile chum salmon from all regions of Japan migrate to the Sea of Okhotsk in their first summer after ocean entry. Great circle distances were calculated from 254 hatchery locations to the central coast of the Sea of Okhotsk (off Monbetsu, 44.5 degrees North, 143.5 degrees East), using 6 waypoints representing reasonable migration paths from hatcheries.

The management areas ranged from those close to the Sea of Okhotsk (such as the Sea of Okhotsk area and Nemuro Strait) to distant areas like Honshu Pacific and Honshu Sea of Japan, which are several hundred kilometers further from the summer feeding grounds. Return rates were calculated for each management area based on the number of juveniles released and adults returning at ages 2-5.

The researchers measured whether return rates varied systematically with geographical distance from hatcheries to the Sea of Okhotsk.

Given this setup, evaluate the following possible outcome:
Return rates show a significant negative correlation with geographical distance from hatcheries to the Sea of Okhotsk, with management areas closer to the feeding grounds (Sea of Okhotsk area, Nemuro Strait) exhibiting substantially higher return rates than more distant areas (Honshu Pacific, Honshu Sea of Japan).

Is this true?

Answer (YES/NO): YES